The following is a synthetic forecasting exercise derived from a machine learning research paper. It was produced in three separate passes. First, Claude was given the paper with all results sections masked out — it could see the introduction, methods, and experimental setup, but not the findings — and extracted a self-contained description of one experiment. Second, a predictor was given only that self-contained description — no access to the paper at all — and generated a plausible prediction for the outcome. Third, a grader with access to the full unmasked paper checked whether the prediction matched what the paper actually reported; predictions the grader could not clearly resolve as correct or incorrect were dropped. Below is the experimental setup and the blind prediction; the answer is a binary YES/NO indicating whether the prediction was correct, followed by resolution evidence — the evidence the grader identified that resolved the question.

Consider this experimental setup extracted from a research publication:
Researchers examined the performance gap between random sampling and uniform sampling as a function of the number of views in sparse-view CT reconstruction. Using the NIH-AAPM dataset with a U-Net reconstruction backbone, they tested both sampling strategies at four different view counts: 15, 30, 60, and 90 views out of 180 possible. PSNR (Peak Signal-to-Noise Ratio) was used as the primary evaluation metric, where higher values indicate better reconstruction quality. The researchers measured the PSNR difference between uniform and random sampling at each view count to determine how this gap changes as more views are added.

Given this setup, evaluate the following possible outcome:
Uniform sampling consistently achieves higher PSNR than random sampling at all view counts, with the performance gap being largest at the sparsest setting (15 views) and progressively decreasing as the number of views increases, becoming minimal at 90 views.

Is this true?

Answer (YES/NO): NO